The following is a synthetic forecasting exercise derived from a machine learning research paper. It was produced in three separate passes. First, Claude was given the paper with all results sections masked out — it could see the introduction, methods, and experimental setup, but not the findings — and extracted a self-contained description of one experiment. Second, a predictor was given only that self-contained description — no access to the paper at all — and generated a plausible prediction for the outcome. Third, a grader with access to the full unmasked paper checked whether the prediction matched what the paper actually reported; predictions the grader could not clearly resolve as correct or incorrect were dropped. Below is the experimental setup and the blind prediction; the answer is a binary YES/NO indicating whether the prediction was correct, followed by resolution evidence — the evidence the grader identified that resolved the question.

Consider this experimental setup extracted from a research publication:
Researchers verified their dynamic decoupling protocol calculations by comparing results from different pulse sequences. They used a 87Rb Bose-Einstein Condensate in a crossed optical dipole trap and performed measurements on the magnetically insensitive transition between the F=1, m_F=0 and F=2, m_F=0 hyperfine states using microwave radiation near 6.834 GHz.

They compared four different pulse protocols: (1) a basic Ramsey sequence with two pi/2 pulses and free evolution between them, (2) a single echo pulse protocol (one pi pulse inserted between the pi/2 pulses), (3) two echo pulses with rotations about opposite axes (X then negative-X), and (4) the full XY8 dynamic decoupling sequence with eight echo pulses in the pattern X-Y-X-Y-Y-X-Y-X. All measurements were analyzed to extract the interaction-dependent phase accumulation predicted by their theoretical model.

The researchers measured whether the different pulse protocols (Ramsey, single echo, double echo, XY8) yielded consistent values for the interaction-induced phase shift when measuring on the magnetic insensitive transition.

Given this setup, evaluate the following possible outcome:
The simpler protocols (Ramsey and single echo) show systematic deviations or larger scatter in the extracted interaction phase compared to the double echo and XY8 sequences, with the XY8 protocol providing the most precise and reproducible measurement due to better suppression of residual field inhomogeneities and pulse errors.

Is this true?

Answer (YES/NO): NO